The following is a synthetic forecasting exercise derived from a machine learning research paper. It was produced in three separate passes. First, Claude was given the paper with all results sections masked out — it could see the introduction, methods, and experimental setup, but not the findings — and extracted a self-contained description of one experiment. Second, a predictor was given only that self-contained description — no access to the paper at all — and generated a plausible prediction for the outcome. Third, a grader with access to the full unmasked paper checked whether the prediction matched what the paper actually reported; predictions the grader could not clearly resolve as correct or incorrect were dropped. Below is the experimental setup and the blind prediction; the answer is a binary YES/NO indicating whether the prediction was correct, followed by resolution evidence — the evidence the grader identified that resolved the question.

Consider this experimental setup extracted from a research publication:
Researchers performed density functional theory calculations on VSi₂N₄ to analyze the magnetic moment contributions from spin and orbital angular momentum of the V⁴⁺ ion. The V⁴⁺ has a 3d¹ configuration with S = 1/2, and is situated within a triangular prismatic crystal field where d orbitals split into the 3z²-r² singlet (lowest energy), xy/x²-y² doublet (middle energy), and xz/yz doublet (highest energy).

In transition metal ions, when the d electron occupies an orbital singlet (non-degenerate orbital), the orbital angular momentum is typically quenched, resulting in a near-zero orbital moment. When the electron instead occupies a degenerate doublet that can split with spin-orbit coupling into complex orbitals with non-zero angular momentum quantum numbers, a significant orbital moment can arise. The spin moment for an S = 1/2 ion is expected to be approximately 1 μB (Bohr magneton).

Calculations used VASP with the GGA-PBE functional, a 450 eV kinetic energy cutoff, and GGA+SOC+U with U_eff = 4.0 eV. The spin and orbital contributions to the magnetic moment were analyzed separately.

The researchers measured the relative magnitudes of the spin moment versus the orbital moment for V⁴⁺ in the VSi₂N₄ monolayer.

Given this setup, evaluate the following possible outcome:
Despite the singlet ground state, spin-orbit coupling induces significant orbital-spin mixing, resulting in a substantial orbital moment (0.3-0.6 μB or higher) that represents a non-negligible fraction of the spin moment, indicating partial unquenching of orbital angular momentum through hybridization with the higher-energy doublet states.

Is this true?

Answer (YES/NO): NO